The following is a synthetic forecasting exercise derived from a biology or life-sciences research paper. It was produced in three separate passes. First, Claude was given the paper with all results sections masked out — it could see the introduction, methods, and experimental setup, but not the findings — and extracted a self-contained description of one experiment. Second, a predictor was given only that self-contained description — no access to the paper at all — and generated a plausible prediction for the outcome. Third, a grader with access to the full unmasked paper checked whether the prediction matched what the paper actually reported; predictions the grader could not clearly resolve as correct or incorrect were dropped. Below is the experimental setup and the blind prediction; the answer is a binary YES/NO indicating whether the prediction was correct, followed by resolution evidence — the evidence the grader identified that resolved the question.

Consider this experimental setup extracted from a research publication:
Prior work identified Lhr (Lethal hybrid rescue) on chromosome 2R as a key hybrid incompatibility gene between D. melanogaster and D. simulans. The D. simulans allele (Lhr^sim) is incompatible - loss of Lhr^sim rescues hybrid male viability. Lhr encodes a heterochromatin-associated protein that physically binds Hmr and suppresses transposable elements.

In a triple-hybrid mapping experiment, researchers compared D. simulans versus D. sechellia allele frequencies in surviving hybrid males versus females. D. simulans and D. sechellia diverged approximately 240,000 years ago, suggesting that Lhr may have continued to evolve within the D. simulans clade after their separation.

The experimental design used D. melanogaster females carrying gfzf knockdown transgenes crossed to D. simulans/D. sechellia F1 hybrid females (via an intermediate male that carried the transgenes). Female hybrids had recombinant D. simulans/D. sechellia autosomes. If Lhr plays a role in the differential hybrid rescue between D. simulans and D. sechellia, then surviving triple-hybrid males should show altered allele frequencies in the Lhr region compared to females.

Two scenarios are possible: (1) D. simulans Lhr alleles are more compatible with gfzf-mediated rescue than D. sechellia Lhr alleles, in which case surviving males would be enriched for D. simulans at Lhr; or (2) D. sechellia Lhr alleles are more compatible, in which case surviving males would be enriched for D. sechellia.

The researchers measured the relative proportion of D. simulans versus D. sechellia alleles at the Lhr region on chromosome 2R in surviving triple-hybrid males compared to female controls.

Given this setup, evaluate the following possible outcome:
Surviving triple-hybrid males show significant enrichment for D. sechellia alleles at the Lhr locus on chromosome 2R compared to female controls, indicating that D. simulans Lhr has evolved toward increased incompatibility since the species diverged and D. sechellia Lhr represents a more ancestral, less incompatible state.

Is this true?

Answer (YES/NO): NO